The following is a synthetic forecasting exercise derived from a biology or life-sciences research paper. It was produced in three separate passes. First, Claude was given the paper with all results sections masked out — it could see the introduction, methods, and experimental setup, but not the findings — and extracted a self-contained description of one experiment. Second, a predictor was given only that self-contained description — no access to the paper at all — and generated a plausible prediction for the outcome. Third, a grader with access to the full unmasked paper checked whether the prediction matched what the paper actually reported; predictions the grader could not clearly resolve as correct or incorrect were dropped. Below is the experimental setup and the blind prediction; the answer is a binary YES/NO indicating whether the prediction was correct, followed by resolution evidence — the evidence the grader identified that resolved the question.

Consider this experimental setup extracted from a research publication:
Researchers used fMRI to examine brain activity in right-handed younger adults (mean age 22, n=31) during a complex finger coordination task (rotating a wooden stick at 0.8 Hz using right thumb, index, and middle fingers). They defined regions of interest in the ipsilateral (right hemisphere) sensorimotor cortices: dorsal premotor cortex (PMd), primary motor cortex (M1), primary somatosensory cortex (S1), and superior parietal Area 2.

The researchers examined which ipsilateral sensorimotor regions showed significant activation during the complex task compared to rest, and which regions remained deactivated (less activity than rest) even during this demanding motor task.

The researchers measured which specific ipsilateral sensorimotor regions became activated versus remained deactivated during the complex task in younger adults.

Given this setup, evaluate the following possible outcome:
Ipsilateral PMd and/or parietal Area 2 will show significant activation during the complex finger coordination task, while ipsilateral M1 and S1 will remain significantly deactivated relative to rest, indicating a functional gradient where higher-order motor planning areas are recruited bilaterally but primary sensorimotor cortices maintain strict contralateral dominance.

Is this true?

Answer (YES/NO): NO